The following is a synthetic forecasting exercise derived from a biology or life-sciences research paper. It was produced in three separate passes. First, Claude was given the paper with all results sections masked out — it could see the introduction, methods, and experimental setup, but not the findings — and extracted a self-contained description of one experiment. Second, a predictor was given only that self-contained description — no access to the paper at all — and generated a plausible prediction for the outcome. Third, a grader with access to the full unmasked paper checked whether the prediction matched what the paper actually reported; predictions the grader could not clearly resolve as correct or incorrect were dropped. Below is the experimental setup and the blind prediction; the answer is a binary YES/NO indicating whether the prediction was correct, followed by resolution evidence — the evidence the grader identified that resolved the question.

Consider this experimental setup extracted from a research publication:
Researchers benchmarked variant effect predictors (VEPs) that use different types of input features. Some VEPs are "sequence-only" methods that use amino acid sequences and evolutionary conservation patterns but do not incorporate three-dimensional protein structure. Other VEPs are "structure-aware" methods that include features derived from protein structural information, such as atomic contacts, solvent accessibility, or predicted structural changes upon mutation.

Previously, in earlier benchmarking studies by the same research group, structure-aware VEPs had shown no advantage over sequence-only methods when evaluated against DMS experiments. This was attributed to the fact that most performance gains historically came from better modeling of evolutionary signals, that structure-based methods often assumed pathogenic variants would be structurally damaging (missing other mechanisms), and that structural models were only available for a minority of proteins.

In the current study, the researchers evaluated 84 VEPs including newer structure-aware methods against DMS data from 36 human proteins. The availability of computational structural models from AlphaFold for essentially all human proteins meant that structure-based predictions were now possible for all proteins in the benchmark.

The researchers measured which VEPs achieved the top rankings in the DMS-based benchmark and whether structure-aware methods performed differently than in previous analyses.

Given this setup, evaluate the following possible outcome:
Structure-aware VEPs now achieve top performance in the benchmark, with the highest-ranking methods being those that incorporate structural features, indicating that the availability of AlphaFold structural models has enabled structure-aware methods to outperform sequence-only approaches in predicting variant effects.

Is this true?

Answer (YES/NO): YES